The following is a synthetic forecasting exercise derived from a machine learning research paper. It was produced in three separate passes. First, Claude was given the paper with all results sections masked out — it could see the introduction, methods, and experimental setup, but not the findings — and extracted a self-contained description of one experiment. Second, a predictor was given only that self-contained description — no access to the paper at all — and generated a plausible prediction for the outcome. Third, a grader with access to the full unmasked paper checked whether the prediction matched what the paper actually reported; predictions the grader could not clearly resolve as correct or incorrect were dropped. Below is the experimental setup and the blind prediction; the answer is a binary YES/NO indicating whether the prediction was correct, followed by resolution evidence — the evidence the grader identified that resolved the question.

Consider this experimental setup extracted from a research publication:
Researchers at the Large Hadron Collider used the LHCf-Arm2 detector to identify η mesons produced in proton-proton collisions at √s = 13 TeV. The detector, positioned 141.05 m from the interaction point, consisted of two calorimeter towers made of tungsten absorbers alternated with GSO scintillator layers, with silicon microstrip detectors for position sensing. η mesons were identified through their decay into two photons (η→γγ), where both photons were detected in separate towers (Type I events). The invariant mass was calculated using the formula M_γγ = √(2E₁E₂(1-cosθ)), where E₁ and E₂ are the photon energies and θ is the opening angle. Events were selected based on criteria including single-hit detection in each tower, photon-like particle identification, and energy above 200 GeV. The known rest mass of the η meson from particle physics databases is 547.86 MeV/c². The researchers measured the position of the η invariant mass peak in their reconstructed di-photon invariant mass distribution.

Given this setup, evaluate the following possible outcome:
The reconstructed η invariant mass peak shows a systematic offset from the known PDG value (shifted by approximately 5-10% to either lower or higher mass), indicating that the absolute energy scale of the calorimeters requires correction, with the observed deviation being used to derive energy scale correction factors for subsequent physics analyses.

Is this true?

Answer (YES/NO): NO